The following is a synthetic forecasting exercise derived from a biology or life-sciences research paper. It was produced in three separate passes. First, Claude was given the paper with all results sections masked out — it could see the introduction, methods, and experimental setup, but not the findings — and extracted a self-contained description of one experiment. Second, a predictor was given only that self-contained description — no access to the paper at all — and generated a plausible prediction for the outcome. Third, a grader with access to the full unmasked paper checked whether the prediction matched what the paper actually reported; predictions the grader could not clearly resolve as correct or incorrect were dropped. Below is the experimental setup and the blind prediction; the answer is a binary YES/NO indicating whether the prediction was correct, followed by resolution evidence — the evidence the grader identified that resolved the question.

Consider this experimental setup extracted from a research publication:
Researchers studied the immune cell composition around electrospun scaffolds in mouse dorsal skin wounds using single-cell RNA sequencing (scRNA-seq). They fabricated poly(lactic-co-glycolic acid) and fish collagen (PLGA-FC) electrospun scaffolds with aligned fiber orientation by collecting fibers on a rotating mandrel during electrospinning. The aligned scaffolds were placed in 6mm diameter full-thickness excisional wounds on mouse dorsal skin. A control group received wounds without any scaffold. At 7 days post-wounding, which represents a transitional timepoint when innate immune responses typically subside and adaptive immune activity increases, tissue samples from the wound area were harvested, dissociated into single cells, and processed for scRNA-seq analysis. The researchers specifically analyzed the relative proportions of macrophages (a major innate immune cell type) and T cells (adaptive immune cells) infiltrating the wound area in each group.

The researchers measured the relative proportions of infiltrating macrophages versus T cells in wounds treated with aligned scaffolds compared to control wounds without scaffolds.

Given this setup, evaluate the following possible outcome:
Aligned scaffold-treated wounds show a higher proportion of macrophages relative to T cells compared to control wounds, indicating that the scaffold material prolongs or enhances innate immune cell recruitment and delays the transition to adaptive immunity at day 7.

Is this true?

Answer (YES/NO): NO